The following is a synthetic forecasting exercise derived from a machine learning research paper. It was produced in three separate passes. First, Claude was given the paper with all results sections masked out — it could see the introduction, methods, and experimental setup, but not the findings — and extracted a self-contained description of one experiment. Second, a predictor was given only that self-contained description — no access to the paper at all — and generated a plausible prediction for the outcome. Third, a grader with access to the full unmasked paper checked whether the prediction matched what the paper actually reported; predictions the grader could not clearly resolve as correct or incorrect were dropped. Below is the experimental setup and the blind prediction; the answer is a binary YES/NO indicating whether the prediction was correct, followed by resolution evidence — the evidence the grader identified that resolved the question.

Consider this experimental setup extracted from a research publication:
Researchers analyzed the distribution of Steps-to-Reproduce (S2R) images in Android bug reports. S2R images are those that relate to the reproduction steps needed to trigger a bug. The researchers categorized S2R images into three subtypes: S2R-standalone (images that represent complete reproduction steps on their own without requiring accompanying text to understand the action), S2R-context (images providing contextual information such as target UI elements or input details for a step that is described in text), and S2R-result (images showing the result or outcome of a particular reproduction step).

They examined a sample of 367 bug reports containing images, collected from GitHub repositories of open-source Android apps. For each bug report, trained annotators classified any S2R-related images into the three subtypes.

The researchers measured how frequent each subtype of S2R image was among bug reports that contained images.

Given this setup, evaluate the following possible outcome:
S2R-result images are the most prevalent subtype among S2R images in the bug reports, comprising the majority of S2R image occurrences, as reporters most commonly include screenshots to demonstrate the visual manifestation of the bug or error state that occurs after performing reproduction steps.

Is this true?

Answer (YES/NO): NO